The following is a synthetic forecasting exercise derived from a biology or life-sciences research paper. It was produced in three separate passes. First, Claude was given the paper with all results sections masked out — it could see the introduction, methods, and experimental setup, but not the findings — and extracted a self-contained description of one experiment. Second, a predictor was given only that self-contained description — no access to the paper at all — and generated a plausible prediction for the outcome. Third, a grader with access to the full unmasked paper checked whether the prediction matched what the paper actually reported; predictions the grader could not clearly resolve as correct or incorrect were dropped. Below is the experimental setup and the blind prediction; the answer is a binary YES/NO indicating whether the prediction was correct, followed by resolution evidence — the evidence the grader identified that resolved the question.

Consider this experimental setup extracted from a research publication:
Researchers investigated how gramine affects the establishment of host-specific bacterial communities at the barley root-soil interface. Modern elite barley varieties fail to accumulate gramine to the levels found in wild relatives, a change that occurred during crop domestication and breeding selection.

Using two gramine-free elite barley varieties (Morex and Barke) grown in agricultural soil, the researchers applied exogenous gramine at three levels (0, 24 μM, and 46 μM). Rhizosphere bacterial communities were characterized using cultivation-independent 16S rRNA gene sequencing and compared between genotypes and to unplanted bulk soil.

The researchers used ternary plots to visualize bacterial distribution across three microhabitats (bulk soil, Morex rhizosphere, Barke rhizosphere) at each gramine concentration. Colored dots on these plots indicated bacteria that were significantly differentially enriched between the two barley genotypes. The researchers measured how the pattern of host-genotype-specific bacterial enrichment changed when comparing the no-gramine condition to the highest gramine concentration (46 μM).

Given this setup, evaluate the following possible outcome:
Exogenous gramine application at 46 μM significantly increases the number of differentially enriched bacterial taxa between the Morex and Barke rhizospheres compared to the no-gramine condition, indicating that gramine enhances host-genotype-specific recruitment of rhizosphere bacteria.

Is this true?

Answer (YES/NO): NO